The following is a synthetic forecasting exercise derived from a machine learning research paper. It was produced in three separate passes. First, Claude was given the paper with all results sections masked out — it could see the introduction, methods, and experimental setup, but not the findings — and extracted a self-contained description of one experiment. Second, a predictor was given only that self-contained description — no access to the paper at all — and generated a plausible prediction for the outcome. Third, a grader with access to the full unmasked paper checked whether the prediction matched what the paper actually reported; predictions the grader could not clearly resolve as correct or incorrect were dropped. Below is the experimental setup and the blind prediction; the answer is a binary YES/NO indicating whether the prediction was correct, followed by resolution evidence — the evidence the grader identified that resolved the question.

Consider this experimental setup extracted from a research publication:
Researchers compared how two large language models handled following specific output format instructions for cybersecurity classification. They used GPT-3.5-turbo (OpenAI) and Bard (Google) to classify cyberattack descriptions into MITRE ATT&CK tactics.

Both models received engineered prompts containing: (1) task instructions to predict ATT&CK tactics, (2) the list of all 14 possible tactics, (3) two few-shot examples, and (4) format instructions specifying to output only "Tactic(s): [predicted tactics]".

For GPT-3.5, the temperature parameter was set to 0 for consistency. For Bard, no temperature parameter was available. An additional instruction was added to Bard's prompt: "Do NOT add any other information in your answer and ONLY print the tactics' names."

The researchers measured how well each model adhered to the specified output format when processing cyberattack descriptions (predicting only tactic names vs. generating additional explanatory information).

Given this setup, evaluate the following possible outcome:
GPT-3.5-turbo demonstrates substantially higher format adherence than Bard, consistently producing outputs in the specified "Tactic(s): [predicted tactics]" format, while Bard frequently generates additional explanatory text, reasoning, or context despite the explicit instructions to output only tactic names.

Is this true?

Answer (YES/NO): YES